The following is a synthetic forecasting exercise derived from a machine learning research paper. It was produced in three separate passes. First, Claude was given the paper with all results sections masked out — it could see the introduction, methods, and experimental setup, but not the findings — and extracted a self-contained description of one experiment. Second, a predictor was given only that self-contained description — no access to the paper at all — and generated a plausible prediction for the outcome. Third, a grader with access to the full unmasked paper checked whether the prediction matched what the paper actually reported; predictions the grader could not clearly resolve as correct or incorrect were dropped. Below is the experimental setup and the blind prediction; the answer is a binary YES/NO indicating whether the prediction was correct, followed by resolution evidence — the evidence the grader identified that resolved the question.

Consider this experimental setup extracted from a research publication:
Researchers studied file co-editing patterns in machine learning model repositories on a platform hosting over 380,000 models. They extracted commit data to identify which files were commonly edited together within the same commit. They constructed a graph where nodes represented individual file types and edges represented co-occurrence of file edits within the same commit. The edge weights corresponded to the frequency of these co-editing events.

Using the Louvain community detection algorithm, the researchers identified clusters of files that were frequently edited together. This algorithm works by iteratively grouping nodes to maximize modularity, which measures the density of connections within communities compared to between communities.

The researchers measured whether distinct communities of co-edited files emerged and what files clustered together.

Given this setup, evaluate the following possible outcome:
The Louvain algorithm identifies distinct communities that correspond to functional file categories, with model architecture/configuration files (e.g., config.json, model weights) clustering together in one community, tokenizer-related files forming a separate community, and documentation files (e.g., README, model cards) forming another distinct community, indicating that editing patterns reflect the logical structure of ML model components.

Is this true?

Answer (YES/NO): NO